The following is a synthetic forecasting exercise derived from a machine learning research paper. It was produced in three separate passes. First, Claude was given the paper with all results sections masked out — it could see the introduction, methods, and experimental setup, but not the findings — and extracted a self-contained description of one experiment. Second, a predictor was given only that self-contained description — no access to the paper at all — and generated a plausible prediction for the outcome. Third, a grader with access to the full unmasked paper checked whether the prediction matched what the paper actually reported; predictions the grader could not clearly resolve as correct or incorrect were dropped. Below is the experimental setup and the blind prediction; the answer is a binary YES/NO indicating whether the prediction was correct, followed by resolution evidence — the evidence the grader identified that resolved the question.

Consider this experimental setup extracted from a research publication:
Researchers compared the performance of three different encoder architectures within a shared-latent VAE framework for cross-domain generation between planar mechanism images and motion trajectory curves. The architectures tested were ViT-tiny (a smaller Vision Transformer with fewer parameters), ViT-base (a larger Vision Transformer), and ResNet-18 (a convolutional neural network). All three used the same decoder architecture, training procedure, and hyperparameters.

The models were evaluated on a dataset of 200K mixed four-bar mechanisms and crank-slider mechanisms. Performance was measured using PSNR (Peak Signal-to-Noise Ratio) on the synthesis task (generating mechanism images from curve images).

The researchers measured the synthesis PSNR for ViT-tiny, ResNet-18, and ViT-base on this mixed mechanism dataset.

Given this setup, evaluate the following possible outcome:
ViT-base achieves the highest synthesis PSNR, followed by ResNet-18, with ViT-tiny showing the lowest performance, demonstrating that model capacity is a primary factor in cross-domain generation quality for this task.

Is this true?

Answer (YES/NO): YES